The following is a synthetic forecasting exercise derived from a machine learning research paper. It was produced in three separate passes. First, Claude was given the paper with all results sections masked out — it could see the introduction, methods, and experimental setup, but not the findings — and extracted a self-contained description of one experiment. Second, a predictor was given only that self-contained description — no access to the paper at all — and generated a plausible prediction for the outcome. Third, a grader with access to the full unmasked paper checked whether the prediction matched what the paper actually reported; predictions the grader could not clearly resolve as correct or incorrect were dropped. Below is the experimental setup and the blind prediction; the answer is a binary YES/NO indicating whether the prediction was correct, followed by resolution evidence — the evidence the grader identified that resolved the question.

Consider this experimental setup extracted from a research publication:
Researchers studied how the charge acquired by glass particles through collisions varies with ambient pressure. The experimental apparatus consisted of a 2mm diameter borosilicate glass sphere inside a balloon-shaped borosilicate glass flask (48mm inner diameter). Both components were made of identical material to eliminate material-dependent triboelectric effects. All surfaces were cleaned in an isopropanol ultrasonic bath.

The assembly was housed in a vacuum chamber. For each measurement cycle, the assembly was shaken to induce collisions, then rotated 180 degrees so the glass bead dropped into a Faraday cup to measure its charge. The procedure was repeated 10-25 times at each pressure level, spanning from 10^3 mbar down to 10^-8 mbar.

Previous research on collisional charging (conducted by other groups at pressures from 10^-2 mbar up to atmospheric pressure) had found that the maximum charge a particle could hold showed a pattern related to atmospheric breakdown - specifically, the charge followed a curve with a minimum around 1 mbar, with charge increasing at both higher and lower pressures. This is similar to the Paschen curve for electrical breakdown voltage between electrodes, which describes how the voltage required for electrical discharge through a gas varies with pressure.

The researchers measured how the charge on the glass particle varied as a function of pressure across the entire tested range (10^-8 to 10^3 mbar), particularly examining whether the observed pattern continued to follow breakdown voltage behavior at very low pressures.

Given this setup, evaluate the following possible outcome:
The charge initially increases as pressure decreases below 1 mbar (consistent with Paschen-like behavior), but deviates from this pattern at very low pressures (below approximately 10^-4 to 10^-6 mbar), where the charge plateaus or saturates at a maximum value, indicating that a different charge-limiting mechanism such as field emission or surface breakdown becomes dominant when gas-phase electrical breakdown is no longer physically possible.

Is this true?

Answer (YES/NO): NO